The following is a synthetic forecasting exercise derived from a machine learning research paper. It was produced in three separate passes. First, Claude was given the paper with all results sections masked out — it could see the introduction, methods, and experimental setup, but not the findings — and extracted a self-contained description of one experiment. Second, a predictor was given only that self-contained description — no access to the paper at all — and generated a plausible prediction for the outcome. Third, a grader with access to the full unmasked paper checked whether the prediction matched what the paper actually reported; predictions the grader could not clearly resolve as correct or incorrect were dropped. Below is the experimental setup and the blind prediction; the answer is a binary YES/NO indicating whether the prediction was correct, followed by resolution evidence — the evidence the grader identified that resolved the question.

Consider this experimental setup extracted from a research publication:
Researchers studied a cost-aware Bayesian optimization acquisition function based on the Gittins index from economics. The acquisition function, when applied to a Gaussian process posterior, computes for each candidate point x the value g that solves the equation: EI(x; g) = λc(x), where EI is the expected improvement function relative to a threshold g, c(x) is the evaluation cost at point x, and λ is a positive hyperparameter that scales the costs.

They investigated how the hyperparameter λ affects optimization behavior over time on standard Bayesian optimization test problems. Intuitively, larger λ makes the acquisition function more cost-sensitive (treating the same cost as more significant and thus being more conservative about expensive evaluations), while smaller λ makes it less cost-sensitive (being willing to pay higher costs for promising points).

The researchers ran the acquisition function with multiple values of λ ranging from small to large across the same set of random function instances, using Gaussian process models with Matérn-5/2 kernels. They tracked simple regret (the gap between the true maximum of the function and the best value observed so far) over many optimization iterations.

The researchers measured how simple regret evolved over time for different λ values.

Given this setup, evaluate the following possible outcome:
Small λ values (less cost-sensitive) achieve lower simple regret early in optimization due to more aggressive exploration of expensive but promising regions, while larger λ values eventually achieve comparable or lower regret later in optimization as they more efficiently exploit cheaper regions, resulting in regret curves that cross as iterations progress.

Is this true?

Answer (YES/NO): NO